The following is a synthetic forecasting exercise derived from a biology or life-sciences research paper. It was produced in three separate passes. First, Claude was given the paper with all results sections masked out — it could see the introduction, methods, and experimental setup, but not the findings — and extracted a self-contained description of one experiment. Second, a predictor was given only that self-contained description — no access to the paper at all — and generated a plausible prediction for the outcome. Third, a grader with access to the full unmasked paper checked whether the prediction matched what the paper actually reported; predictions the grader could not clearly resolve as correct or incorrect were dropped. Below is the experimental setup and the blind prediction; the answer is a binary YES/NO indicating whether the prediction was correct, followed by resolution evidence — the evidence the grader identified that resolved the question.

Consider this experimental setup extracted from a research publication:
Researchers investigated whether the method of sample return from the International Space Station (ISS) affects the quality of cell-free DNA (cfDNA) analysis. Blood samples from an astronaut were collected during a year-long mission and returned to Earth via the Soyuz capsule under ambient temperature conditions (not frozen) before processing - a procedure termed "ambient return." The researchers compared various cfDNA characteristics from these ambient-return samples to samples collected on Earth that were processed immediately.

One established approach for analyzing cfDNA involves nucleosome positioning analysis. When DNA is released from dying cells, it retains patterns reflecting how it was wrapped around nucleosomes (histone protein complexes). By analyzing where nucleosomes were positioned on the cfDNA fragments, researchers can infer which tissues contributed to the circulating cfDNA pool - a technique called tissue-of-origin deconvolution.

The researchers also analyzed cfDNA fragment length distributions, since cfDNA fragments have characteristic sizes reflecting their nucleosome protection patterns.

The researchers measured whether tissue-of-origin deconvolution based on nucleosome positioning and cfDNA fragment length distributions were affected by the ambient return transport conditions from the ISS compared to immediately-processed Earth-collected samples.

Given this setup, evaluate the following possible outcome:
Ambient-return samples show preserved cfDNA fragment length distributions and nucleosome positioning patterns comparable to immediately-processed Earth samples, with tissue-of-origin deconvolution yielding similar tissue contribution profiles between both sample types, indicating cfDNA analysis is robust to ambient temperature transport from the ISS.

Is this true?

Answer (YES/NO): NO